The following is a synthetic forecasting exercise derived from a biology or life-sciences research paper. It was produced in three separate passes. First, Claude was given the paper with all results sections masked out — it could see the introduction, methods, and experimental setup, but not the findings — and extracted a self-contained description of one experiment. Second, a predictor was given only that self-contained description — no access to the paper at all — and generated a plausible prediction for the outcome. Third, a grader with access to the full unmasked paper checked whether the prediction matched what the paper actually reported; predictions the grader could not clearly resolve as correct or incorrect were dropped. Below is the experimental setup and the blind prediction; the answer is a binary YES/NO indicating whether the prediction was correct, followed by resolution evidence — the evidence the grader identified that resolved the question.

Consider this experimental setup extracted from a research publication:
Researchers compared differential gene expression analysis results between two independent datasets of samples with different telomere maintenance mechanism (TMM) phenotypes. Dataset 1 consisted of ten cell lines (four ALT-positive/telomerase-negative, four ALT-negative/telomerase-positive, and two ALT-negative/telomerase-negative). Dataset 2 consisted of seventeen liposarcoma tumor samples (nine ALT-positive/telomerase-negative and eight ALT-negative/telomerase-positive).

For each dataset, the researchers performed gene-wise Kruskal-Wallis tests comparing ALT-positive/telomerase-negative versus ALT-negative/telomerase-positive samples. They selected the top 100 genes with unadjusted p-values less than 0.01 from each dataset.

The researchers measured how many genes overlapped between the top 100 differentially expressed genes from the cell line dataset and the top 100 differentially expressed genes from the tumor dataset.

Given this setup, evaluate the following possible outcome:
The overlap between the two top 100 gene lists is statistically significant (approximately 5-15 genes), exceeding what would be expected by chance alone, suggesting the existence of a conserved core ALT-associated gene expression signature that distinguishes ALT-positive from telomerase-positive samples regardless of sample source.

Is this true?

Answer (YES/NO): NO